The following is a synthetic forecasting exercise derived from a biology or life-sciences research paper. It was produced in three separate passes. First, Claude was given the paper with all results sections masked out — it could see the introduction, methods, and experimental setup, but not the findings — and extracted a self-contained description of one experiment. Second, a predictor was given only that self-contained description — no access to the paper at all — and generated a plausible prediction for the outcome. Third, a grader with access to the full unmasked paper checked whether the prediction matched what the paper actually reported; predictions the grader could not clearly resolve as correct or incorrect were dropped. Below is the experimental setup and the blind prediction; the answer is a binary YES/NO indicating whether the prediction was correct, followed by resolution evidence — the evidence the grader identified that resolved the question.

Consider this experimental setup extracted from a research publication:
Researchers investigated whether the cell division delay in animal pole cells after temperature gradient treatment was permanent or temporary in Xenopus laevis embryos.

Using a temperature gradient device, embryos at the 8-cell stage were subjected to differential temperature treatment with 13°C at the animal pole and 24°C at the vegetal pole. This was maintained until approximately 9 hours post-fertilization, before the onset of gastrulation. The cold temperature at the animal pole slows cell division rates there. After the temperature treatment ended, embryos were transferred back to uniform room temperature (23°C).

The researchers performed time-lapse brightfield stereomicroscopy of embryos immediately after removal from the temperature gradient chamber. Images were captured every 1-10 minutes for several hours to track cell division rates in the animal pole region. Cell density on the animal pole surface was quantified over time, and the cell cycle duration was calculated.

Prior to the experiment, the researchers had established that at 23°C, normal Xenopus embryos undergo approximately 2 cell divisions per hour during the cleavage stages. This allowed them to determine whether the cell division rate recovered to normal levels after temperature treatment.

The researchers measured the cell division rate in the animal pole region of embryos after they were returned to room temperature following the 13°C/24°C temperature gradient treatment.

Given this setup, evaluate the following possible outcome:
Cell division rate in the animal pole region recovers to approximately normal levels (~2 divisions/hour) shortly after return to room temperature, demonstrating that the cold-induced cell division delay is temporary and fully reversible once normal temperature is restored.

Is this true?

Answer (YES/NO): YES